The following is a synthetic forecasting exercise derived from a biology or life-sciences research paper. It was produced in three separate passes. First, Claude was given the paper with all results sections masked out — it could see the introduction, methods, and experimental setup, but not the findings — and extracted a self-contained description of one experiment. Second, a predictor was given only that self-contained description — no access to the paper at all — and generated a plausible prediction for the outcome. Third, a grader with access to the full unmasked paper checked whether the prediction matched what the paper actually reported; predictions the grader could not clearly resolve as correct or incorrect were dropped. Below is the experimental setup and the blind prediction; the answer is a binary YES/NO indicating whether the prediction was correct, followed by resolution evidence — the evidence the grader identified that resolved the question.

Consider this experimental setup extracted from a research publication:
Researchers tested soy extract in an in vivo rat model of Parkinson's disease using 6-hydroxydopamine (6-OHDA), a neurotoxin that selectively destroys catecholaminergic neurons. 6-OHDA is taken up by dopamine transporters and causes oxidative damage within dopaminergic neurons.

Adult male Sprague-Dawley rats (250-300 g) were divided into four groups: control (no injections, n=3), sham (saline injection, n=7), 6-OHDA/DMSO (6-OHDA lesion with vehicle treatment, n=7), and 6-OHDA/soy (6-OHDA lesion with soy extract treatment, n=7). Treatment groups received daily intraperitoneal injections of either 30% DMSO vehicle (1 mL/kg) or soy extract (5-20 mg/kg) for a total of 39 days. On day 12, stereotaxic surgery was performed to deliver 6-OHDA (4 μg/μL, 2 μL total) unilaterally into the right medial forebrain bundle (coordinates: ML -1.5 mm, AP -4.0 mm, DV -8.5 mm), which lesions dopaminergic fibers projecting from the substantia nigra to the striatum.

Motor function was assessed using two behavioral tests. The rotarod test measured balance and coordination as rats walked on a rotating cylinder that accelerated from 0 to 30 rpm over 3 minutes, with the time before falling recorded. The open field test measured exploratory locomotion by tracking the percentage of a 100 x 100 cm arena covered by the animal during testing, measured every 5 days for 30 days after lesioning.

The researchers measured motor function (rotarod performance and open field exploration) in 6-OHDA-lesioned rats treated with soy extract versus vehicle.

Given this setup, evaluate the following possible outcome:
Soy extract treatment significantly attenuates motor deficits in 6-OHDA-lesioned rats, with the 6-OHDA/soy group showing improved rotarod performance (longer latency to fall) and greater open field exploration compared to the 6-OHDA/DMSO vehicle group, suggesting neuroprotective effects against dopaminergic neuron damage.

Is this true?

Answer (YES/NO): YES